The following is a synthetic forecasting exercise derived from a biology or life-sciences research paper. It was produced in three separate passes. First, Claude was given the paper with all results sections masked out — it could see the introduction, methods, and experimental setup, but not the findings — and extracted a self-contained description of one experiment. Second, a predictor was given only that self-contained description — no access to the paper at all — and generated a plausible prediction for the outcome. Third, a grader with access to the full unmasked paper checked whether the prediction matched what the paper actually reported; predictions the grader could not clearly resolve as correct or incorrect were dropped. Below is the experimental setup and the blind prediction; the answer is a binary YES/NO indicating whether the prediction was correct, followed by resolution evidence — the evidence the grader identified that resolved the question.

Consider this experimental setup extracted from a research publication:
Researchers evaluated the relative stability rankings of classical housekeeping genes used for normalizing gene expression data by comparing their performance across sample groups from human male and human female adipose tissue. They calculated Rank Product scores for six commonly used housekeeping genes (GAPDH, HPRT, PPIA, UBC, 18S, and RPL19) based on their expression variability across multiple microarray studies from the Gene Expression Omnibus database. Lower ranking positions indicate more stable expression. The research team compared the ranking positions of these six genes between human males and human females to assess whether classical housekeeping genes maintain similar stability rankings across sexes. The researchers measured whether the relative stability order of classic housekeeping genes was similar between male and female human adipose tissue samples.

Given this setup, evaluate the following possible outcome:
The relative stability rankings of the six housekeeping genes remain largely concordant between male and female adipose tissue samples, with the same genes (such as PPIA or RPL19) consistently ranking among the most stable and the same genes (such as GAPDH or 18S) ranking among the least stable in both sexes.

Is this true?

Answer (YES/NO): NO